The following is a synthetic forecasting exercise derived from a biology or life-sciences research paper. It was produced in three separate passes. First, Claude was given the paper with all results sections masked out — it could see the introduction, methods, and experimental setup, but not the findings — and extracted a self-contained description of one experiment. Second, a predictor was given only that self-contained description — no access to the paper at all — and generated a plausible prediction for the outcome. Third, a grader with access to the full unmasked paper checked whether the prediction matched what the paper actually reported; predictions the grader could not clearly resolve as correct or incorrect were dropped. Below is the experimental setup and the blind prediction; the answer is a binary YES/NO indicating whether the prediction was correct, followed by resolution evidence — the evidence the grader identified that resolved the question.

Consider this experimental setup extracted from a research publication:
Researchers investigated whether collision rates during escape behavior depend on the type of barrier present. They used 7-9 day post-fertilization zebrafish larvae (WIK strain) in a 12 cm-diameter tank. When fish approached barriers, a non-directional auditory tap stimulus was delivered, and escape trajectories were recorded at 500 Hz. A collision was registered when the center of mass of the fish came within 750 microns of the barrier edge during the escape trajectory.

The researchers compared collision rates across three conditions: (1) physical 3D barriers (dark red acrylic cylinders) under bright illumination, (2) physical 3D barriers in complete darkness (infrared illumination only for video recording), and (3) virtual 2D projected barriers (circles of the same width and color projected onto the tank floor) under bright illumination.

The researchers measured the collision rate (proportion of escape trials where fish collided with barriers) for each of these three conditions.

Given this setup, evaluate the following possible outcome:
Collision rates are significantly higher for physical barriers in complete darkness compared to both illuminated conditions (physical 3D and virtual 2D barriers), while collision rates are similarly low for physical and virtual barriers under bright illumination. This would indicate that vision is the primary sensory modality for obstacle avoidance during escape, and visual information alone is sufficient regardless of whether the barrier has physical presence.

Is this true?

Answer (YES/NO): NO